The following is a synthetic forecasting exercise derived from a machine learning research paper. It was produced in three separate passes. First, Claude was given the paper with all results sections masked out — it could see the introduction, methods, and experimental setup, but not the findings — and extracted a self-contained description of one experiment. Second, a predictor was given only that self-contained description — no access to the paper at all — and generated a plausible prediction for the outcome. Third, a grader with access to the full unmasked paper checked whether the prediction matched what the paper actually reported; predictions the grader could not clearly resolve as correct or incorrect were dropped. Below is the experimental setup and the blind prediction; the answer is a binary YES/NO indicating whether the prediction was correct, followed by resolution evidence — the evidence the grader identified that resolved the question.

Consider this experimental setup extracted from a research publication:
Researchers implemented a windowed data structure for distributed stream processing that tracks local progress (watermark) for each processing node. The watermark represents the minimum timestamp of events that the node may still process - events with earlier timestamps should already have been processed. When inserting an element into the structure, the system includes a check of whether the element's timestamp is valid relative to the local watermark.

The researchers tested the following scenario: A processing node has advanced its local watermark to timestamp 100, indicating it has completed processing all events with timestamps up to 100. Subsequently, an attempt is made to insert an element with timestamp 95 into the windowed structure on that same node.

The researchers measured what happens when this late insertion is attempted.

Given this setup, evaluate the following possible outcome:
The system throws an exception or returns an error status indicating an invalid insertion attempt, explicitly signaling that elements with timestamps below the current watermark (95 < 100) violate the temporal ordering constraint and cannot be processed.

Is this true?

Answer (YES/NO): YES